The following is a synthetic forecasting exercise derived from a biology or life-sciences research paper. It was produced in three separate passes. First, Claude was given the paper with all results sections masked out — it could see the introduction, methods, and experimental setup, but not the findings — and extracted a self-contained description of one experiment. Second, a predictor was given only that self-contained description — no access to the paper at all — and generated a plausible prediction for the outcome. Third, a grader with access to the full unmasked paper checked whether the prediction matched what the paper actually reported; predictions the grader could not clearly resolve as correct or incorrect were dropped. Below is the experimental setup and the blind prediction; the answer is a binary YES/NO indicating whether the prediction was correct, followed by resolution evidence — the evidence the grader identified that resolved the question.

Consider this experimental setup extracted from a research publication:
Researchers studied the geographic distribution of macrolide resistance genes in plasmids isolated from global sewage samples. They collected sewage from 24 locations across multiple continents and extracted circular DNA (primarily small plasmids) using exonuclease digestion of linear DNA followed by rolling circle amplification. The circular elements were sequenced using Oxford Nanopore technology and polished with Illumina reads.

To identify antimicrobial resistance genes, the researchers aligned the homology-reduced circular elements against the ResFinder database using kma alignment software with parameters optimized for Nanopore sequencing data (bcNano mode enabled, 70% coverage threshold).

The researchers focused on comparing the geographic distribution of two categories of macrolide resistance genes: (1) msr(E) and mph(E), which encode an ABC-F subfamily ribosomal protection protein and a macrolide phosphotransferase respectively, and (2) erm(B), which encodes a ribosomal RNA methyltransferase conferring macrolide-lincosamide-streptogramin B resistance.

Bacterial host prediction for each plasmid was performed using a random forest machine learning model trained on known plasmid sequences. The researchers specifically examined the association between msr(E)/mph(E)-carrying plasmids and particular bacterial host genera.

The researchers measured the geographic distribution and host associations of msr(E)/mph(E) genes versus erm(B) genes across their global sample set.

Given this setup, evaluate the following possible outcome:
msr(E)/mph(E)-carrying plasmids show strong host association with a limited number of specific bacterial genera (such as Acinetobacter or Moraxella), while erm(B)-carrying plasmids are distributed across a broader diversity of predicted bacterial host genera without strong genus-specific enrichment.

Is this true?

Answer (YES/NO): YES